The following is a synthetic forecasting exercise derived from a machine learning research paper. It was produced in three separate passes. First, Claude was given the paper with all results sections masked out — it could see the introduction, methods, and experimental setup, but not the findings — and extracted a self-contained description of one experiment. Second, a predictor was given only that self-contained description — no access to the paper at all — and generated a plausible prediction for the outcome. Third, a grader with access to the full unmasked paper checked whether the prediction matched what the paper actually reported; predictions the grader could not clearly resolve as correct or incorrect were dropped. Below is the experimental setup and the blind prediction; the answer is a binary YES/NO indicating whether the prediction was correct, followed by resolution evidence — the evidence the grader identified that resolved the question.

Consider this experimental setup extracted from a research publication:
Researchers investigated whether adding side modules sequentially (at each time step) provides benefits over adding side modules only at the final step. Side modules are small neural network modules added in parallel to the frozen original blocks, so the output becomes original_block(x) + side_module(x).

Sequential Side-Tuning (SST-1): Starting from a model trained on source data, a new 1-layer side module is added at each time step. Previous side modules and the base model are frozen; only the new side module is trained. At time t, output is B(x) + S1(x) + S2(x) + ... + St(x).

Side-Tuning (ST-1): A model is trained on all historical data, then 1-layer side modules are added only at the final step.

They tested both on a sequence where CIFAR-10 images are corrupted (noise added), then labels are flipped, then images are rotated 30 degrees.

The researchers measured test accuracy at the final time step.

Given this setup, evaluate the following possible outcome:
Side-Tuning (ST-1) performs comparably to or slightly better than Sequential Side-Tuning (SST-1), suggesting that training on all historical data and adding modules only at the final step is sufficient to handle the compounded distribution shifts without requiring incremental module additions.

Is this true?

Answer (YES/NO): NO